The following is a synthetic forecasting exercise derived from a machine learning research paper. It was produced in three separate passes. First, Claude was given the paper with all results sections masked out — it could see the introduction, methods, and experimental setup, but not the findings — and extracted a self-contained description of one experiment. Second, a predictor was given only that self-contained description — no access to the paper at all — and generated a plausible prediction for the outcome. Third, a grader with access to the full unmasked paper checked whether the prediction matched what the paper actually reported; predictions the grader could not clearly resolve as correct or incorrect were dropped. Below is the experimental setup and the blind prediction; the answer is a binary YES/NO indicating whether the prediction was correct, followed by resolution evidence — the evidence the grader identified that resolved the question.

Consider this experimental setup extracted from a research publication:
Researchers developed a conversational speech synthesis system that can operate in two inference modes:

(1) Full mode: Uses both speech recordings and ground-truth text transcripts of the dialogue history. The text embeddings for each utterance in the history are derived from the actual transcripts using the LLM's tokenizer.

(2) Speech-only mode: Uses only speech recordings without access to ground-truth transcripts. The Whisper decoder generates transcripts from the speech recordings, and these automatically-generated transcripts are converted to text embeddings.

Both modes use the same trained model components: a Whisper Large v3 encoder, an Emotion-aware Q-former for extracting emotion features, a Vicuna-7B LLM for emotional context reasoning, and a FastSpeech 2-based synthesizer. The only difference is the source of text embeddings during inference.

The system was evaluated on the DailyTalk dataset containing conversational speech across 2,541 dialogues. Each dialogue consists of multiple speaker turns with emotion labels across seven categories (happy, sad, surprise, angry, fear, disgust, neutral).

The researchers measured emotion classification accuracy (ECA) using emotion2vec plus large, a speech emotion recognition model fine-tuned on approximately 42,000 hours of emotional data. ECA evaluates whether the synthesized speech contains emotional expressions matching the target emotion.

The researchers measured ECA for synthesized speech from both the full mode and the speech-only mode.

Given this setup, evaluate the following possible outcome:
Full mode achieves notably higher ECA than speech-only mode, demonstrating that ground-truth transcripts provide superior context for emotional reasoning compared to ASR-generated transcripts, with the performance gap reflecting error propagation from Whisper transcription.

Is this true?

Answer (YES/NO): NO